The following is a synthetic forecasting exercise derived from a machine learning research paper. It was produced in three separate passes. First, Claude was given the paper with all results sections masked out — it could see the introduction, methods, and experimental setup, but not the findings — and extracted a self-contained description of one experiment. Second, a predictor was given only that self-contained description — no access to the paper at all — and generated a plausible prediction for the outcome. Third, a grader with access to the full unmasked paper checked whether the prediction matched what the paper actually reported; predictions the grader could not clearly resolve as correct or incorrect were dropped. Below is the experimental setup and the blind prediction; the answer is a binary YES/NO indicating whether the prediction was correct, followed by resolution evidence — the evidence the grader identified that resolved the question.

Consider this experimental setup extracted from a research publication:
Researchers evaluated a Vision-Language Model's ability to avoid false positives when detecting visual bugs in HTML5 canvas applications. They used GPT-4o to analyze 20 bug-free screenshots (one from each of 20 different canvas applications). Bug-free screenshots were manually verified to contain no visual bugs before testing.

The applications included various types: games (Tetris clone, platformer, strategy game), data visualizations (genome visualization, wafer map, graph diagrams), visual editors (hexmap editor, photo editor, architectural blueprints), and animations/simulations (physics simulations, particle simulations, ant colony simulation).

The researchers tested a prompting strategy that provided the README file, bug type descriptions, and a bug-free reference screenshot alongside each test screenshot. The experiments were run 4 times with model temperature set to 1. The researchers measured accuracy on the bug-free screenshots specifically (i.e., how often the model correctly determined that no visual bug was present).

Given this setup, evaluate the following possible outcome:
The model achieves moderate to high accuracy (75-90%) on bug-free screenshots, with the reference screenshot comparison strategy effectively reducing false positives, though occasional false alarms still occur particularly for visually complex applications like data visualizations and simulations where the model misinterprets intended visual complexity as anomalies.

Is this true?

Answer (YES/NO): NO